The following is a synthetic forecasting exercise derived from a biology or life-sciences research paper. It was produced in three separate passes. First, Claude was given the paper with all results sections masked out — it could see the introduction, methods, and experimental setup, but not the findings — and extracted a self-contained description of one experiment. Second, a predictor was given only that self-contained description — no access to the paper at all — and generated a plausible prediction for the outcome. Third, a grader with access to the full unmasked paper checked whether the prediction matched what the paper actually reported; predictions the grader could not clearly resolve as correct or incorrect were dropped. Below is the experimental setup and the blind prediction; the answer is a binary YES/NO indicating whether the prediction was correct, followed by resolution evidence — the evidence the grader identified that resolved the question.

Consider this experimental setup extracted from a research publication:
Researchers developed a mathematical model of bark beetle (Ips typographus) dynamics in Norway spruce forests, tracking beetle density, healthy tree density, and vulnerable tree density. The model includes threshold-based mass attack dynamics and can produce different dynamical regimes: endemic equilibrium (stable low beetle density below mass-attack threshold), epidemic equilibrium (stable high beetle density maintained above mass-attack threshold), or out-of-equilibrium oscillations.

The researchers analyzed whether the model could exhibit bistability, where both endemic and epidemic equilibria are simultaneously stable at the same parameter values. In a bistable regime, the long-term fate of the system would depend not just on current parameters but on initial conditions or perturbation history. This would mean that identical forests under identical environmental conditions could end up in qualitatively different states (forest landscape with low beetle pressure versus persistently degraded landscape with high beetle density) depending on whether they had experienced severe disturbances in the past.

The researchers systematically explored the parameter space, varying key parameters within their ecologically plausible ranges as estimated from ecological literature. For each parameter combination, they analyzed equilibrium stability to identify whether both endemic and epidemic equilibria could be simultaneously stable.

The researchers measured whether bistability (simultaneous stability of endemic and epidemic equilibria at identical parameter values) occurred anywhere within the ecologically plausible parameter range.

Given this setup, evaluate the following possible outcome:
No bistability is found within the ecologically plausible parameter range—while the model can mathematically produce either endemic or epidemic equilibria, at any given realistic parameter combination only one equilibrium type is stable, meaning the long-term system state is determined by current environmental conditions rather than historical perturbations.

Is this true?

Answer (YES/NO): YES